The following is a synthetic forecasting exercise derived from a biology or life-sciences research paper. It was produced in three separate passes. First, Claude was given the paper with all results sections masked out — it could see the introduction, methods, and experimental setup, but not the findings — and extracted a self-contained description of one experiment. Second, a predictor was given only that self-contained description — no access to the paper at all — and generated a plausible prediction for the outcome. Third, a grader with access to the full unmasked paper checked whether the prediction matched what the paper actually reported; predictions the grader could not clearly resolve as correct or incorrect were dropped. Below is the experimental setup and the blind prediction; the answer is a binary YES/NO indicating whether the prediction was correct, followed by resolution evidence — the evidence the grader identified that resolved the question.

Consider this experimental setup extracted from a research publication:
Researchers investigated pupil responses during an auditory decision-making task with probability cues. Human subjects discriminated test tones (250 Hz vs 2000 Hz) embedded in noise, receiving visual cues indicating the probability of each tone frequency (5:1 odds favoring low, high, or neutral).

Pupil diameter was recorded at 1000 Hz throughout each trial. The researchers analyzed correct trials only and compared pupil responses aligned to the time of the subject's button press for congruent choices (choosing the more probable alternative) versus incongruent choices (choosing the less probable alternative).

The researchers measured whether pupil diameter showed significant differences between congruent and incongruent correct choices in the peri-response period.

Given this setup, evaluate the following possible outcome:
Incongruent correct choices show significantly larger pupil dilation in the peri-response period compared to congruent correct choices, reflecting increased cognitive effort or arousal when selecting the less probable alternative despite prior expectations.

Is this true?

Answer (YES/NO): YES